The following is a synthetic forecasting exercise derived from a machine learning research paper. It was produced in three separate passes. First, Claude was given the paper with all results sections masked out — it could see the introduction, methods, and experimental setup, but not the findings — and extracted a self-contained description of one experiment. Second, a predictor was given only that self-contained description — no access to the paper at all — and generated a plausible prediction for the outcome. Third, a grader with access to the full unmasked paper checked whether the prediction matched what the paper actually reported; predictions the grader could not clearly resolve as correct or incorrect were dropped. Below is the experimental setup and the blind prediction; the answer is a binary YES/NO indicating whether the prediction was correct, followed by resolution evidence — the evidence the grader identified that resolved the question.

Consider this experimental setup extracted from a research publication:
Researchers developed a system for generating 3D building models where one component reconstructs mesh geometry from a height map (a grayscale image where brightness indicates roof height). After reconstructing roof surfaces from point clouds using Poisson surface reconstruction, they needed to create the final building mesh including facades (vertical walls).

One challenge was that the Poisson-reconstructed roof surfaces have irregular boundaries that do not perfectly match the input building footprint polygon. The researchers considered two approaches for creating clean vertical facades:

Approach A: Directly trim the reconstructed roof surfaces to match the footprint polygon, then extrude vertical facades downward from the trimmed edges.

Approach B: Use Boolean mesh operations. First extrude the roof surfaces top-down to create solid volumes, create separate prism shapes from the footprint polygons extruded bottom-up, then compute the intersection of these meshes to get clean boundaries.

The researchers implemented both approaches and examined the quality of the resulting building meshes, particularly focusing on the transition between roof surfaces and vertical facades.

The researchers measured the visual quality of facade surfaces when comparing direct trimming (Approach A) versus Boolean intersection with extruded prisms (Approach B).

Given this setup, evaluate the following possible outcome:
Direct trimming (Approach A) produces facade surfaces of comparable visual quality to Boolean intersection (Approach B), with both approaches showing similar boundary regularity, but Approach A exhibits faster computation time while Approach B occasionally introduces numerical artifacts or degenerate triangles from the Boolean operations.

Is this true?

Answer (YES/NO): NO